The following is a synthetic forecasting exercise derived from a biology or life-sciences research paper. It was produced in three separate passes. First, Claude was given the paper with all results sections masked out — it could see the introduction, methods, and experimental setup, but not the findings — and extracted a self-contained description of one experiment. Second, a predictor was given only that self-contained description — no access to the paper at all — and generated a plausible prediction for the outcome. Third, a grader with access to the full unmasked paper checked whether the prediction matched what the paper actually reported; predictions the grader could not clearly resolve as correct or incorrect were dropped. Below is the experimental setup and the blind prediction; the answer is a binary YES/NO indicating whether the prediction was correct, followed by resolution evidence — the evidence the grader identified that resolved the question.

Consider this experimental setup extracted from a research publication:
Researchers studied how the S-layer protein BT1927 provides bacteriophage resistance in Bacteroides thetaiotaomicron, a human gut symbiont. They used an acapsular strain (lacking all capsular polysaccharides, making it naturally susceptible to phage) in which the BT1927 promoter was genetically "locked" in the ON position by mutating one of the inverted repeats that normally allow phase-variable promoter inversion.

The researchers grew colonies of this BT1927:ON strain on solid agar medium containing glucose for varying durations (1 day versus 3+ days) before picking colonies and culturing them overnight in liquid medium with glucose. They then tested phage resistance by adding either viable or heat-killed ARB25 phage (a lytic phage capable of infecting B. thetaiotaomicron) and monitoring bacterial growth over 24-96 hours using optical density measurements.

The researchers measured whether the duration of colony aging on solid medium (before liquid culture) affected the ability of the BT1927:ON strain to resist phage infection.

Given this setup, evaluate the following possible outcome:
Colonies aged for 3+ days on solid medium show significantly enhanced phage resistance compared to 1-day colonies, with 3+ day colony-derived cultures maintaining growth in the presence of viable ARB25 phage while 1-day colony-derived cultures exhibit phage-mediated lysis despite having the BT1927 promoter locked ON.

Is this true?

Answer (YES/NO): YES